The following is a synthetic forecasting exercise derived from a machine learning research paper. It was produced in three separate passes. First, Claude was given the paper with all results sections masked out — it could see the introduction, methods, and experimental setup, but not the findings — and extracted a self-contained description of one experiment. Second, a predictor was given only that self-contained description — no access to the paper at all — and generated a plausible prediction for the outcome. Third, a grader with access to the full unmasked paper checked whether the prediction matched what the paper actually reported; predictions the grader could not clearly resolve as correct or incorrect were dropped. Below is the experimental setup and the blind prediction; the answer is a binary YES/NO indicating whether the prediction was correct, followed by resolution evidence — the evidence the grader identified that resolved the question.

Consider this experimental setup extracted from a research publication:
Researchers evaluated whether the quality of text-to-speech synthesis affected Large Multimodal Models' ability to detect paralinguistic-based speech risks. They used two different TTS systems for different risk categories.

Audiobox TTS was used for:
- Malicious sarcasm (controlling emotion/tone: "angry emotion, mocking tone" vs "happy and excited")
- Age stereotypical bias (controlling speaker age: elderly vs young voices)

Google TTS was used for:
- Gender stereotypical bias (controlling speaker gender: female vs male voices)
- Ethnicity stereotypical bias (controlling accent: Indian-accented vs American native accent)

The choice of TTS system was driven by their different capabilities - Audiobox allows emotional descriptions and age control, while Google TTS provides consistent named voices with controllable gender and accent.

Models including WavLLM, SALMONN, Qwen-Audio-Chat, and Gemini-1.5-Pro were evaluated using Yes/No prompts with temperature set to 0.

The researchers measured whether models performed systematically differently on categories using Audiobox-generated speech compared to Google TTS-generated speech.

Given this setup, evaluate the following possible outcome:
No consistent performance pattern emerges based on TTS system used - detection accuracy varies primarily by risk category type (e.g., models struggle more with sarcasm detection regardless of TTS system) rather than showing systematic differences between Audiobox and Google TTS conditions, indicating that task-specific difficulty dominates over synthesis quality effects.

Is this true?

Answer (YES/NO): YES